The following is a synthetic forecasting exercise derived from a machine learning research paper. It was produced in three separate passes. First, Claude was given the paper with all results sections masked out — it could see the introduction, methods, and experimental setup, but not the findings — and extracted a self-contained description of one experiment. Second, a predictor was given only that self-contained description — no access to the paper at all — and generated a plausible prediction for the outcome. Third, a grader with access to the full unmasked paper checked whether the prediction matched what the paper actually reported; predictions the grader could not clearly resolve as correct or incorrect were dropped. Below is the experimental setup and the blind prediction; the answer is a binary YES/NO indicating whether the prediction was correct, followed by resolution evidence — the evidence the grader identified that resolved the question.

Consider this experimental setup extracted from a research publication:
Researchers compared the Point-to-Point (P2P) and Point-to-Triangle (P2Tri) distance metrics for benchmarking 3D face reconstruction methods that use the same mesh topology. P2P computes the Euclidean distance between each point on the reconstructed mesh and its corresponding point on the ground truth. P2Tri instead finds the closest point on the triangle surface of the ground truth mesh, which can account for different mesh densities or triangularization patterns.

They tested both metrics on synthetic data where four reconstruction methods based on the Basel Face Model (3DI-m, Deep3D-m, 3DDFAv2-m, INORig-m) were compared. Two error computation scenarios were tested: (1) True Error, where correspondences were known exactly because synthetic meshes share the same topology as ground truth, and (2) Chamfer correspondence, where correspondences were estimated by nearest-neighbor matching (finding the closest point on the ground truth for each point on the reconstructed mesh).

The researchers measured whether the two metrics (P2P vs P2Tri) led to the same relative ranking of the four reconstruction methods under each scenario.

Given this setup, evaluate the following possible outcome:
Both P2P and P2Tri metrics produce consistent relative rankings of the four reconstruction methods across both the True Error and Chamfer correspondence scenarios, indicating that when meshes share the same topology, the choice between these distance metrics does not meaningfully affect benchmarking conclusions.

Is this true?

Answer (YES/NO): YES